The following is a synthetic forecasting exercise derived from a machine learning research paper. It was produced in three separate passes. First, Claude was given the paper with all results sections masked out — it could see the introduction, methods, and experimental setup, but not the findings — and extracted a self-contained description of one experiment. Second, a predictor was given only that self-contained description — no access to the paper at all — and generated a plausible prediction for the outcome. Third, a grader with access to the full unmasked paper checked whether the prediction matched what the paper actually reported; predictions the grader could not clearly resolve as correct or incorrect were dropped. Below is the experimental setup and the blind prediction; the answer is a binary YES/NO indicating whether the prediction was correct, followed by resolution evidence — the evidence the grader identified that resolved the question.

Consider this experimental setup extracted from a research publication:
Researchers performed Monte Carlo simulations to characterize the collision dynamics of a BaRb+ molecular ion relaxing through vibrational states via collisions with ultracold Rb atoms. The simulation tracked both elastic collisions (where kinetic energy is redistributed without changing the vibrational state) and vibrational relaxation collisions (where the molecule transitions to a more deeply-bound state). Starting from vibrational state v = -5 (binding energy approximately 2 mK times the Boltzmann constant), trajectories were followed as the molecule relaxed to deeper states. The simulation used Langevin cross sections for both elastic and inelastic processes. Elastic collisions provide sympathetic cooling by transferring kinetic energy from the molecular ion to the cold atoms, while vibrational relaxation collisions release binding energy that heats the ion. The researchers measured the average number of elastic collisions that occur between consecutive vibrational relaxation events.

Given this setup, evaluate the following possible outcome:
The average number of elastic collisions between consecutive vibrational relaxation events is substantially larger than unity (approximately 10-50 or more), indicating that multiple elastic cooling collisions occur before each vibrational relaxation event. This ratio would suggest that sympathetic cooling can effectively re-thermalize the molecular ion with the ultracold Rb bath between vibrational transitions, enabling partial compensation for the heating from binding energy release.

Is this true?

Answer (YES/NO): NO